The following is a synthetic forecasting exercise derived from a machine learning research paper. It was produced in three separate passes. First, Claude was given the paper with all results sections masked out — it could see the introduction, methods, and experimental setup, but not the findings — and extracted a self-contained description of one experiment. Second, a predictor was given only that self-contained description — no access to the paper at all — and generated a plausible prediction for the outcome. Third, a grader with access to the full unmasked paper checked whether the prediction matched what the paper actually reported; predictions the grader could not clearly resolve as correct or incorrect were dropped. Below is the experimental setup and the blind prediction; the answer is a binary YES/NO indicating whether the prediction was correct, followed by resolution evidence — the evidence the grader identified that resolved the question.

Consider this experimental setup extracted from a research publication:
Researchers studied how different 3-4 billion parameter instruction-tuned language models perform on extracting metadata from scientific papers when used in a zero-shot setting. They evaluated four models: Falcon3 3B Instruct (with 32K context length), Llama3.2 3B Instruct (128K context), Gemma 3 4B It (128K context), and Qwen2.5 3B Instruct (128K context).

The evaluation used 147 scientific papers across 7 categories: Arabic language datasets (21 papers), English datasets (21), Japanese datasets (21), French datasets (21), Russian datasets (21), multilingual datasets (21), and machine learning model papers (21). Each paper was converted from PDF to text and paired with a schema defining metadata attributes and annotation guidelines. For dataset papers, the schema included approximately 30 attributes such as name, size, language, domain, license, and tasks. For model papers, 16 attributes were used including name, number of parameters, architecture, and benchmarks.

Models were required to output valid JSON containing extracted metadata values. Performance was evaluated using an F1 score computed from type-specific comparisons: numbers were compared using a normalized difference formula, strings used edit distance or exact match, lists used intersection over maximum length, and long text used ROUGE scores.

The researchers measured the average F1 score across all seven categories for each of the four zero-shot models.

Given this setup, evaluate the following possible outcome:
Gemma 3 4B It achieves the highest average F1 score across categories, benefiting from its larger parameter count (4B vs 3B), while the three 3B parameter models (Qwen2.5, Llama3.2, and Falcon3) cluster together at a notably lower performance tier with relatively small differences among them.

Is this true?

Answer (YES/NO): NO